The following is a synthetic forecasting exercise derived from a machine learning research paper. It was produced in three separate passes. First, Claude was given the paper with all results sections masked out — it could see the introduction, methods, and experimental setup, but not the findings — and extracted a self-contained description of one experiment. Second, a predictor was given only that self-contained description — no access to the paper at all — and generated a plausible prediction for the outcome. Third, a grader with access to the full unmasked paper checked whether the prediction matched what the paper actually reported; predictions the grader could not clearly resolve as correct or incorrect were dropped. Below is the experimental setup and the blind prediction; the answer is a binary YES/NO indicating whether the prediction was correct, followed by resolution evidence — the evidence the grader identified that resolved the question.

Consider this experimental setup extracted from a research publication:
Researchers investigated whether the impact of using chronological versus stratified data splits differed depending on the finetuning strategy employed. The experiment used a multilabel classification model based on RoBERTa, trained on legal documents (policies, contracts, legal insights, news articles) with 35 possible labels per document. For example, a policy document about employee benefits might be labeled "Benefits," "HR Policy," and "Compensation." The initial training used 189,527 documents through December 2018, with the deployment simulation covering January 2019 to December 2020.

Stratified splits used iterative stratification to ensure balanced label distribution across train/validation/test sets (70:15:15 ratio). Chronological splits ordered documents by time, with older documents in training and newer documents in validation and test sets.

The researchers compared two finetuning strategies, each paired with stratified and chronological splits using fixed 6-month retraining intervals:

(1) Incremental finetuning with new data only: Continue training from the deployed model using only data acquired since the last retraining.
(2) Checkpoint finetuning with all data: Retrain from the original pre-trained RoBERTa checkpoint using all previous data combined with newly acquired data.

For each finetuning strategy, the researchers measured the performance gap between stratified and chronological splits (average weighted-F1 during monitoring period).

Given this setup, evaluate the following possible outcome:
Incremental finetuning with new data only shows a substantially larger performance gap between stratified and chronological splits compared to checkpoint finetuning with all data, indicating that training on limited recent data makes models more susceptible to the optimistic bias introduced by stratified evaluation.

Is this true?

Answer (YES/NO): NO